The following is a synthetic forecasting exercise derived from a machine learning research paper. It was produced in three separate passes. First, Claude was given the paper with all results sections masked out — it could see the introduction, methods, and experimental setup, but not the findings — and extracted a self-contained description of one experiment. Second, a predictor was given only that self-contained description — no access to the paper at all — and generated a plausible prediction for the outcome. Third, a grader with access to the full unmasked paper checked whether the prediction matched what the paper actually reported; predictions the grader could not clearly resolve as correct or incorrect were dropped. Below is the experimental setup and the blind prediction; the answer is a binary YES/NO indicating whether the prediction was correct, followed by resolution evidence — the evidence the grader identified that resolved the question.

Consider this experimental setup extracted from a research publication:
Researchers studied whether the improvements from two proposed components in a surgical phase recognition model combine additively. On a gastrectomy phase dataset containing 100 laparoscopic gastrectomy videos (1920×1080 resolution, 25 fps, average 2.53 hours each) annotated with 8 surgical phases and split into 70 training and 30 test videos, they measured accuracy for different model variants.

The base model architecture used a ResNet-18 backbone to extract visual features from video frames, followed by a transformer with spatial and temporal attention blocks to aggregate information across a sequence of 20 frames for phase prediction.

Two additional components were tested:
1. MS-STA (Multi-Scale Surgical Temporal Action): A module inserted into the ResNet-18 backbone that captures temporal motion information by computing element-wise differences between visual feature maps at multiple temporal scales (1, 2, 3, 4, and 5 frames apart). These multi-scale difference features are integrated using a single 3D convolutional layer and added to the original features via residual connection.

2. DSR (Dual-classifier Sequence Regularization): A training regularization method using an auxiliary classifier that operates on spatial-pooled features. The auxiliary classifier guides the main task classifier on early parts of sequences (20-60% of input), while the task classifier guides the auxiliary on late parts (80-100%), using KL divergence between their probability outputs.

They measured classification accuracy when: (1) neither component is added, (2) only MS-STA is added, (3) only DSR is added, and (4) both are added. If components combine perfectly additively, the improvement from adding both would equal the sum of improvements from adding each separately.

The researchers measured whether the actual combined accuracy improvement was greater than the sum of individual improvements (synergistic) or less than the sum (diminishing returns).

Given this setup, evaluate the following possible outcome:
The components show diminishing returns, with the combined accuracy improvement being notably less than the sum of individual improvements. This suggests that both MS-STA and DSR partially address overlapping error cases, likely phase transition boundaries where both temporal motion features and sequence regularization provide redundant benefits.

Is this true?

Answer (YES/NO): YES